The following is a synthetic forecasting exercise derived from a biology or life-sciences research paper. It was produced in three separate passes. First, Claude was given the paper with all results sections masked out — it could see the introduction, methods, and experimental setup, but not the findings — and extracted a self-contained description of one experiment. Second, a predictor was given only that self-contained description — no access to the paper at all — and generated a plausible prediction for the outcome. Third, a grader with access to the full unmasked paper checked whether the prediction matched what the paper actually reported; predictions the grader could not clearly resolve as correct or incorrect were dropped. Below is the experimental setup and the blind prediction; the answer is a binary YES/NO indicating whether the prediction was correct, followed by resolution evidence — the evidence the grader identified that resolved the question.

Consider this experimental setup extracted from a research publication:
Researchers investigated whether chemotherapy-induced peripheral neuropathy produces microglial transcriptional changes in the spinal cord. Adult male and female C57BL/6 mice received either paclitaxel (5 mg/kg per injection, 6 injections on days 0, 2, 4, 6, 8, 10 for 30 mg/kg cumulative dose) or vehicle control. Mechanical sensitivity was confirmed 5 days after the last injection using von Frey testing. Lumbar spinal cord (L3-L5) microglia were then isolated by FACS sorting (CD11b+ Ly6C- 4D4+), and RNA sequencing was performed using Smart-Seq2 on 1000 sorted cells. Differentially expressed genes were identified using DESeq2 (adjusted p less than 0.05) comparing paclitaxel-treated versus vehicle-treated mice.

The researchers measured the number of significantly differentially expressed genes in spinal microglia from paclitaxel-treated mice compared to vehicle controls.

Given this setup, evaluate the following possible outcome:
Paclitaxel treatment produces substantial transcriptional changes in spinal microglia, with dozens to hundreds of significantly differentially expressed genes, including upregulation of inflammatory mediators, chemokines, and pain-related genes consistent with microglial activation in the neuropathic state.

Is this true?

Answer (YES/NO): NO